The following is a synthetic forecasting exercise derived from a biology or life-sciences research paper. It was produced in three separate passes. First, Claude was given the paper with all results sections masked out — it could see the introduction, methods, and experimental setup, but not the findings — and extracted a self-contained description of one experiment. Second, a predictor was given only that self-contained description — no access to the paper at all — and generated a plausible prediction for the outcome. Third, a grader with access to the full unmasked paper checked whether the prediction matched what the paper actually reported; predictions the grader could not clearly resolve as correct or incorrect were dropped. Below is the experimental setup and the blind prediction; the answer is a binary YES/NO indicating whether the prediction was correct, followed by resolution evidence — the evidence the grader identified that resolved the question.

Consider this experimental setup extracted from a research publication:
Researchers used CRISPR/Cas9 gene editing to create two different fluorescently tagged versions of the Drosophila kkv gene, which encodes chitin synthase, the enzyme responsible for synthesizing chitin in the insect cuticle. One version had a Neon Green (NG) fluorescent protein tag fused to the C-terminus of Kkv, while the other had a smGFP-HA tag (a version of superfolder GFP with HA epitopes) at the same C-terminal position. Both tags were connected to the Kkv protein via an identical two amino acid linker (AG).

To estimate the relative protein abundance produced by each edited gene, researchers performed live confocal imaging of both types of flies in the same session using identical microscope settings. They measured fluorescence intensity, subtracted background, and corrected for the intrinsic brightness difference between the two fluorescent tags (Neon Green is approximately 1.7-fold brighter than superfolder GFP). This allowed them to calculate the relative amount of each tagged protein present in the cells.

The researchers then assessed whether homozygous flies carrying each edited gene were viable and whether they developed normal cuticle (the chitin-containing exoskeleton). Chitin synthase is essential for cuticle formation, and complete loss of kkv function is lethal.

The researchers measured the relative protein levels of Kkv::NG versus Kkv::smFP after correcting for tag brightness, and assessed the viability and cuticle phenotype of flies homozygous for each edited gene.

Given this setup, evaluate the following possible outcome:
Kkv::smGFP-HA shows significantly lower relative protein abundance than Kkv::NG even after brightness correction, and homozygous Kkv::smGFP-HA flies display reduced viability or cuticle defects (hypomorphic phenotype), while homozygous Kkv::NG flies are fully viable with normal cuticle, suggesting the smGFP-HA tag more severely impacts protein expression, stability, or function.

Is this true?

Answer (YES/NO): YES